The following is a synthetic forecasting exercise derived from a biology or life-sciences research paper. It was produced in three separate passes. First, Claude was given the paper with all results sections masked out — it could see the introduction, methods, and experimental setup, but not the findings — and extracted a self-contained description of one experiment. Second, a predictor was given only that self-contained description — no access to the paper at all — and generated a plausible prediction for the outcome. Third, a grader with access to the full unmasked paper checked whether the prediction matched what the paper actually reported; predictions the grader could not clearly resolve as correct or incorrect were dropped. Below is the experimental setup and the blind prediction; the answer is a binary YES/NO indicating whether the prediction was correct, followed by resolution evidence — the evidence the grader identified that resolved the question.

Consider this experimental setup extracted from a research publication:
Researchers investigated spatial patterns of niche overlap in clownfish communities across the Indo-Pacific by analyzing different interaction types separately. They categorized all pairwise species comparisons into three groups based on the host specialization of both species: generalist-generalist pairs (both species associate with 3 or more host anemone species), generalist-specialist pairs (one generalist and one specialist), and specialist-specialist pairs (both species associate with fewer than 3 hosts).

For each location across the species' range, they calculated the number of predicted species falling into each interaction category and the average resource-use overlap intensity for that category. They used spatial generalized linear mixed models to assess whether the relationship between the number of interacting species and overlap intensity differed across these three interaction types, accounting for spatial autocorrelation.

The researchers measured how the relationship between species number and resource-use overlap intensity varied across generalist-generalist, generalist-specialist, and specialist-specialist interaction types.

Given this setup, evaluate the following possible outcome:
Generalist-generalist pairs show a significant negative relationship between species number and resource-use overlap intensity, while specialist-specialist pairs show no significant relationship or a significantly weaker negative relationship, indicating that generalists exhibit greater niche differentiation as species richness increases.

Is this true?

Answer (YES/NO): NO